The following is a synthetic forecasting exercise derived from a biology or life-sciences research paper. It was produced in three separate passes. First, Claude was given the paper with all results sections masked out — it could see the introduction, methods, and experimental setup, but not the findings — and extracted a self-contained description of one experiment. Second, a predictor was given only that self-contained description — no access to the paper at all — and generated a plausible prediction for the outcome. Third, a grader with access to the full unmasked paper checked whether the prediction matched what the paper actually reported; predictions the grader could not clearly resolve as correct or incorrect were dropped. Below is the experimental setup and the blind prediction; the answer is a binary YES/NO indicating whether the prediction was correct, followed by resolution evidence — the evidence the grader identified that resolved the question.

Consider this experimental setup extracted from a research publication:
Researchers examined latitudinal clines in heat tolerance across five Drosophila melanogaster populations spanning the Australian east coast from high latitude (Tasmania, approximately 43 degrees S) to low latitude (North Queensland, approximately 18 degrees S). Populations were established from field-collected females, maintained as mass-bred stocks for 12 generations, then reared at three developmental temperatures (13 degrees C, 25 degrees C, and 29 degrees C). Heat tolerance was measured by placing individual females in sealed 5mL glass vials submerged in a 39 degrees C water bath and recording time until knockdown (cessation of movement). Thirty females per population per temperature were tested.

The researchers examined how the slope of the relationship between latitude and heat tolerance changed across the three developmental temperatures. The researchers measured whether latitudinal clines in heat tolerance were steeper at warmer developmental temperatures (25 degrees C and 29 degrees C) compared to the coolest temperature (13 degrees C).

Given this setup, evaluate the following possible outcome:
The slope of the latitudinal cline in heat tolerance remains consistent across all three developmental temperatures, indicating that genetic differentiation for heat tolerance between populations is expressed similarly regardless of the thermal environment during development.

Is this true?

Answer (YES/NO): NO